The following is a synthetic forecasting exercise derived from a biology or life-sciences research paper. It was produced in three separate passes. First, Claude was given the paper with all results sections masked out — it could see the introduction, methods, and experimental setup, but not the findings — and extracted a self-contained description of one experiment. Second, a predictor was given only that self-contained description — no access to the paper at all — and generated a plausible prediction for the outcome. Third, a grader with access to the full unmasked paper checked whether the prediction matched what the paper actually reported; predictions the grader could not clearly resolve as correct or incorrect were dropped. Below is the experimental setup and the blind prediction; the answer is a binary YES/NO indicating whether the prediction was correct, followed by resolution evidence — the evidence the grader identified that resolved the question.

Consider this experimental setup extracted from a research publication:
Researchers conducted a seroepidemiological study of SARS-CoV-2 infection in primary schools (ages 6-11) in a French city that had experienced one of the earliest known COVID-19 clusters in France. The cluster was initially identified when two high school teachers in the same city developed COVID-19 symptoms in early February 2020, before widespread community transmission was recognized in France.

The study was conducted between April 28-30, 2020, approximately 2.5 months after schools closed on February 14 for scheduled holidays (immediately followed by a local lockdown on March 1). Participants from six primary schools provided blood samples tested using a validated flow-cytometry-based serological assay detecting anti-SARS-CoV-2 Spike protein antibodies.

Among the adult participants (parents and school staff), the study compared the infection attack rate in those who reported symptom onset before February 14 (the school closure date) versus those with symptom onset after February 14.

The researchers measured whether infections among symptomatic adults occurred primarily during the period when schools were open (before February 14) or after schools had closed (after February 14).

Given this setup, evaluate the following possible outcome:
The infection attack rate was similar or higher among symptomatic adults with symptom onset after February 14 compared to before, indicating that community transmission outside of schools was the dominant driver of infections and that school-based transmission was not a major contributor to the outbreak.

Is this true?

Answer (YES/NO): YES